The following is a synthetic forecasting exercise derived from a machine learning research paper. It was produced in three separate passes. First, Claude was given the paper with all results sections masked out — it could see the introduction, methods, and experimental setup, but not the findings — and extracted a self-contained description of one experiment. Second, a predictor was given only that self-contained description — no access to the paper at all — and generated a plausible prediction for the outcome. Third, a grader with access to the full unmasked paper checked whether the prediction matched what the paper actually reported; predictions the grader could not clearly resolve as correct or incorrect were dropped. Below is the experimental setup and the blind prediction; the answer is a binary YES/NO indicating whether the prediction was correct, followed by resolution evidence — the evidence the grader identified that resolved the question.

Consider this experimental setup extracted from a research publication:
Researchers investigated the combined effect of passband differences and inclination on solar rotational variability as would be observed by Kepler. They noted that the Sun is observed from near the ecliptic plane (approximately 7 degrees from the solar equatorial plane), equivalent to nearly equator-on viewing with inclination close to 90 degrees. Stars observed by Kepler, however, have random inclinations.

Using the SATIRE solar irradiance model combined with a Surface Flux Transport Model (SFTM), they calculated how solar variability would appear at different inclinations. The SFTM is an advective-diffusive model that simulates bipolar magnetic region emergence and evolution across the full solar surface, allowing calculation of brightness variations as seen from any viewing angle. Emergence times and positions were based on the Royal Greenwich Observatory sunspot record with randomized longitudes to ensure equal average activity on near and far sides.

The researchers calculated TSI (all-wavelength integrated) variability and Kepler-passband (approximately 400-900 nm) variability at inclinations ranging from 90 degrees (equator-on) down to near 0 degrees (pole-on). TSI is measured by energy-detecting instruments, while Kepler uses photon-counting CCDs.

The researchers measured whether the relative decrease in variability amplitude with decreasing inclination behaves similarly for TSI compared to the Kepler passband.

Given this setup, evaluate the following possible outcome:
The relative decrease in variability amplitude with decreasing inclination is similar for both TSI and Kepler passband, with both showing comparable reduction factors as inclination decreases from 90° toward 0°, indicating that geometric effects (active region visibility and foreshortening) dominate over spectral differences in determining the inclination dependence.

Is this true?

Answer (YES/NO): YES